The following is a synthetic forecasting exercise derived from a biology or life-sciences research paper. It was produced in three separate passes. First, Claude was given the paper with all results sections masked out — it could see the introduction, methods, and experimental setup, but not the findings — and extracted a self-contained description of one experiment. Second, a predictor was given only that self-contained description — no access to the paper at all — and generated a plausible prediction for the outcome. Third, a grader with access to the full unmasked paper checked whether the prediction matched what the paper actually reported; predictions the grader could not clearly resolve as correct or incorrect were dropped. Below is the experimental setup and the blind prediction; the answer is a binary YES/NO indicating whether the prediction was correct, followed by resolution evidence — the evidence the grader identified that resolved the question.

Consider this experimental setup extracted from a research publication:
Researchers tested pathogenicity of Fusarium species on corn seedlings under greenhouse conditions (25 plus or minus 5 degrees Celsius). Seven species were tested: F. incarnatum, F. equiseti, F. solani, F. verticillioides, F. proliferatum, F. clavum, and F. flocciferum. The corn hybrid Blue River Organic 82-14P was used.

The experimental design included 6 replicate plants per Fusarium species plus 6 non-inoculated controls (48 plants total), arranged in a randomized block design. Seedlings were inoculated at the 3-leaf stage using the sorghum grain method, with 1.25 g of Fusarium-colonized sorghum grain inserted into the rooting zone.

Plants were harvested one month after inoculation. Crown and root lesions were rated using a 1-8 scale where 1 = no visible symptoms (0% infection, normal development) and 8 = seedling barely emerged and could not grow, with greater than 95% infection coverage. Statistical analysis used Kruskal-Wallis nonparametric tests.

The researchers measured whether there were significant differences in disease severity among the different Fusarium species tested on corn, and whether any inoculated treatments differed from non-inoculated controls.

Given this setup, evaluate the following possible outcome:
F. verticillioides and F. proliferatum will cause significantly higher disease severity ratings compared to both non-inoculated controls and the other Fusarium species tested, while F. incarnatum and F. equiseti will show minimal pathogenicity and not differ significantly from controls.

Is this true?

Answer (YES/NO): NO